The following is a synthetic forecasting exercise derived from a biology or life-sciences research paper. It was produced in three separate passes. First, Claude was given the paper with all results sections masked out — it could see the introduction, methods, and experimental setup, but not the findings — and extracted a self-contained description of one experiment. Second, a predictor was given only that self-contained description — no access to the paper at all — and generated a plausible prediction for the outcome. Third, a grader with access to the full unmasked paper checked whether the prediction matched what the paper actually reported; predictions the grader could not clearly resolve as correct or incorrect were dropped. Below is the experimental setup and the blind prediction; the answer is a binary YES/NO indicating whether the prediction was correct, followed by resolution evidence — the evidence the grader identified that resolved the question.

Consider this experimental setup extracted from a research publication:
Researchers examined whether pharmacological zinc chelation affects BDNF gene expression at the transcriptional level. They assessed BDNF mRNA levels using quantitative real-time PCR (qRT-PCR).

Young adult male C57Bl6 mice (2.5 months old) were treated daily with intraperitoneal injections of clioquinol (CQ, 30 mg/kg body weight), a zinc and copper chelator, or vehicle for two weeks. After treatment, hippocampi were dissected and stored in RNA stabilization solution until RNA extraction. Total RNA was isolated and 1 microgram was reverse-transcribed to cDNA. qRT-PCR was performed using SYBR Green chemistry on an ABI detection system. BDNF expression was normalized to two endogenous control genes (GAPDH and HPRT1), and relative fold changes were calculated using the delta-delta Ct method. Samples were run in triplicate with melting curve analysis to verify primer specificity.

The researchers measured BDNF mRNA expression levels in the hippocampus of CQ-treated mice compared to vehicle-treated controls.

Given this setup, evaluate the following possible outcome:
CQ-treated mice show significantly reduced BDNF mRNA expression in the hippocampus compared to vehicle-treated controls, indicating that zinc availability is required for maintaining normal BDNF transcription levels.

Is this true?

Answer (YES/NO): NO